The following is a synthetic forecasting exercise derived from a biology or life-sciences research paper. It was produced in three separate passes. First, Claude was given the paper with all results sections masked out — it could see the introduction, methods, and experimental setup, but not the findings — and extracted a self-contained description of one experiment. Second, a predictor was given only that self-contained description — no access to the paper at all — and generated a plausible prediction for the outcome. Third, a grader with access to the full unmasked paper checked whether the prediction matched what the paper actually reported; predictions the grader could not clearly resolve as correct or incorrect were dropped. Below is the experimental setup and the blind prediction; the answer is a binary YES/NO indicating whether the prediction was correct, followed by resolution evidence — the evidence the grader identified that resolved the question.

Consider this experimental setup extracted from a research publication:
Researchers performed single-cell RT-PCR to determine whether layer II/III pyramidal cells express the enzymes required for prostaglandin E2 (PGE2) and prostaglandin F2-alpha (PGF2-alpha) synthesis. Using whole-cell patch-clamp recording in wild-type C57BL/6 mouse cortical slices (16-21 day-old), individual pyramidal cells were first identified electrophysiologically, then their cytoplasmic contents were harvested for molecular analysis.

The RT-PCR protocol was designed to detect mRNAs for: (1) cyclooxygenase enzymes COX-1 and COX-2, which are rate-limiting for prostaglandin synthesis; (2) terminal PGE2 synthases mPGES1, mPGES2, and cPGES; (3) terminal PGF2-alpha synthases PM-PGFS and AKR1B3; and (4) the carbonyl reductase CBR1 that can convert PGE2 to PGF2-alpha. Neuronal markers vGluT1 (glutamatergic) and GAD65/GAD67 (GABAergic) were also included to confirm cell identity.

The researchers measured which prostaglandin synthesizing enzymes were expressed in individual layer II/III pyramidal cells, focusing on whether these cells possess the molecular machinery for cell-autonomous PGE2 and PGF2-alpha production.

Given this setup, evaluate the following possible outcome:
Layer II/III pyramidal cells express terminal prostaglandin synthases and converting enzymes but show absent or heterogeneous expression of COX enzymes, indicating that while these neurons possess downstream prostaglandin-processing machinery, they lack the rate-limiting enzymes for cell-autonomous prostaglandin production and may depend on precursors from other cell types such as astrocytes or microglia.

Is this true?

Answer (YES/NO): NO